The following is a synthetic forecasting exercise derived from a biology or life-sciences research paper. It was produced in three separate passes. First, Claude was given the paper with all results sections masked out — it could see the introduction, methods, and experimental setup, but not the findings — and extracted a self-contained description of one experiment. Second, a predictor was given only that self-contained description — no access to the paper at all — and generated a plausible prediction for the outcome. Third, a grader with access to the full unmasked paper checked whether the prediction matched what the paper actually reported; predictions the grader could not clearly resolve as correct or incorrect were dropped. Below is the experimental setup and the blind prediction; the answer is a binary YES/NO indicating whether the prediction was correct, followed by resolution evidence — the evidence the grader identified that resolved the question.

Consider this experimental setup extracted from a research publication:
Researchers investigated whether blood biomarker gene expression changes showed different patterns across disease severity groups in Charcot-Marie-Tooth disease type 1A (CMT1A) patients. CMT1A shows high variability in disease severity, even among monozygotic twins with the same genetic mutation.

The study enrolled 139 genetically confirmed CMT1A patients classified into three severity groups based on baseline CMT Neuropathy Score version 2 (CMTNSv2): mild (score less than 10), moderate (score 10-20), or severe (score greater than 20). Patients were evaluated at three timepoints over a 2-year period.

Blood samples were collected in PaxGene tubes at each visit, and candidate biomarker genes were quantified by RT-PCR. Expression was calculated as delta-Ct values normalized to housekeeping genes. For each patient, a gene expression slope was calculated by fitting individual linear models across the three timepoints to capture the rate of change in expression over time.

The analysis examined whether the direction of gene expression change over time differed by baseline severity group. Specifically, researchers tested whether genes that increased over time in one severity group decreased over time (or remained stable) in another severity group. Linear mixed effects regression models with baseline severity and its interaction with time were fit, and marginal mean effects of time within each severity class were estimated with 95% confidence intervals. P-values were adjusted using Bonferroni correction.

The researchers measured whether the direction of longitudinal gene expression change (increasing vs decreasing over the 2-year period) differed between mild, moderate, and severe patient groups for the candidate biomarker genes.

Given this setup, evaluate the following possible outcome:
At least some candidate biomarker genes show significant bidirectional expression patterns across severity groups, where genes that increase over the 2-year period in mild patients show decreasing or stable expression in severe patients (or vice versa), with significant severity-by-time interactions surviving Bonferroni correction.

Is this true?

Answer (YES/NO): NO